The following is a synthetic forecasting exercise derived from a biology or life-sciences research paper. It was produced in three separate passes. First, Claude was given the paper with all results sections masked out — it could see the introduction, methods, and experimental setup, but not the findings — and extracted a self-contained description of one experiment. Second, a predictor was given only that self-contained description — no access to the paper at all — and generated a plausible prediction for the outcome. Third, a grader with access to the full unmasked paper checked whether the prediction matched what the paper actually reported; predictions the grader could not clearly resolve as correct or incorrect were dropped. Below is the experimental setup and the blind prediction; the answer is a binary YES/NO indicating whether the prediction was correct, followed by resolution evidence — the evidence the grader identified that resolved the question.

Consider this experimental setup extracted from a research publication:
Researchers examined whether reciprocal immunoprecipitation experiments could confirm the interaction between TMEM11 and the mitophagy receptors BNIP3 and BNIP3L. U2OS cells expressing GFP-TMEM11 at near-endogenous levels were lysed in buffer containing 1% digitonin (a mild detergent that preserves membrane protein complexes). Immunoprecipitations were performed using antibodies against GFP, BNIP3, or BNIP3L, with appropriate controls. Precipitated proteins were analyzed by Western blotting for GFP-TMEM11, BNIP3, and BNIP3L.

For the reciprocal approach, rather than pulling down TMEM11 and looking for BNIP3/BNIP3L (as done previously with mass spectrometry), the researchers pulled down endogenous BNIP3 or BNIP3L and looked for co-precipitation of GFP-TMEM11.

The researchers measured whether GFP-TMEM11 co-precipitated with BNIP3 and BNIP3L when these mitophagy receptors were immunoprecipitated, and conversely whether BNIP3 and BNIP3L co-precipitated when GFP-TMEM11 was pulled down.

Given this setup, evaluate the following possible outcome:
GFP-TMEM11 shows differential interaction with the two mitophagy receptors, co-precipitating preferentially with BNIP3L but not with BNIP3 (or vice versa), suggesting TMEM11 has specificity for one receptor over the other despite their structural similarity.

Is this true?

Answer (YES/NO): NO